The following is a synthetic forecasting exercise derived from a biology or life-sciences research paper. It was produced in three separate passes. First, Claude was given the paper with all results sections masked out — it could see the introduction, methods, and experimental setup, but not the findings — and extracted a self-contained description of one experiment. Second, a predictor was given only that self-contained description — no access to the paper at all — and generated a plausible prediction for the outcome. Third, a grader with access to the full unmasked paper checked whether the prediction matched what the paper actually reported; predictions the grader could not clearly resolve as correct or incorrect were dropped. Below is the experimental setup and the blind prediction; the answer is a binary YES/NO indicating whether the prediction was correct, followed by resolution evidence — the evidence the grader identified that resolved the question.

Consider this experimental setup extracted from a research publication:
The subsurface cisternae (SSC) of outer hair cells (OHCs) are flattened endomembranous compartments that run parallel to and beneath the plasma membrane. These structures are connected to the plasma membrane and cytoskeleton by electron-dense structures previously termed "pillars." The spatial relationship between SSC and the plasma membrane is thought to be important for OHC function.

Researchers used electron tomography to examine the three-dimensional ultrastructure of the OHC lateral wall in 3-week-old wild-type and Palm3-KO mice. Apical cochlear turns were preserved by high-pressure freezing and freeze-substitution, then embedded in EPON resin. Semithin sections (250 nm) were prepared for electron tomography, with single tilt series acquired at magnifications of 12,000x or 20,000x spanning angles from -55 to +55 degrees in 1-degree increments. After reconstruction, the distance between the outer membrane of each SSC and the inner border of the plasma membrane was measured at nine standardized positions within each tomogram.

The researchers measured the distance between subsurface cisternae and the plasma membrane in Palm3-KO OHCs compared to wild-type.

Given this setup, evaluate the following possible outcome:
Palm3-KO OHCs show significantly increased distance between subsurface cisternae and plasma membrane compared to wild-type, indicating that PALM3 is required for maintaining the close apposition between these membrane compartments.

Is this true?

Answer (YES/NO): YES